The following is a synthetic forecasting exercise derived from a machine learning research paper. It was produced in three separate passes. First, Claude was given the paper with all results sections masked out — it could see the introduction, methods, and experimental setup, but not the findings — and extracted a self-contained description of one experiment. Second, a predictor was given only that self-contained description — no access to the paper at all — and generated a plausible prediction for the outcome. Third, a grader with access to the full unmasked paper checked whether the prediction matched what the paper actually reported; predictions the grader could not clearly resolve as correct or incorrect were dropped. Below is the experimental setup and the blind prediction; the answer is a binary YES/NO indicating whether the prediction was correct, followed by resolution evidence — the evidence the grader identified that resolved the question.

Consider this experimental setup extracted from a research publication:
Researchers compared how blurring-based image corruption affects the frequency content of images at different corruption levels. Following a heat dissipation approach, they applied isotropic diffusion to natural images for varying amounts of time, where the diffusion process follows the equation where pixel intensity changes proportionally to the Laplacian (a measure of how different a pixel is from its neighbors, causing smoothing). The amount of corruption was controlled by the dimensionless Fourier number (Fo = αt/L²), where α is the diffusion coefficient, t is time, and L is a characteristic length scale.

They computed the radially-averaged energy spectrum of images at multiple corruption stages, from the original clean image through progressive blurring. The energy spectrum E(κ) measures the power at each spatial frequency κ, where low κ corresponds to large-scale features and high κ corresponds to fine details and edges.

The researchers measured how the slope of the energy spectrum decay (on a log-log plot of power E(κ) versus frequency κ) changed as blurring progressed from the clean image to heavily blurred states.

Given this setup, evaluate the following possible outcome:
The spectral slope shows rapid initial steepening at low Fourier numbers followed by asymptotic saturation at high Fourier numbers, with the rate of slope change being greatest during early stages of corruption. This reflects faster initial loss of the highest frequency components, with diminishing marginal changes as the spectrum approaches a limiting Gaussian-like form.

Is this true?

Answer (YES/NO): NO